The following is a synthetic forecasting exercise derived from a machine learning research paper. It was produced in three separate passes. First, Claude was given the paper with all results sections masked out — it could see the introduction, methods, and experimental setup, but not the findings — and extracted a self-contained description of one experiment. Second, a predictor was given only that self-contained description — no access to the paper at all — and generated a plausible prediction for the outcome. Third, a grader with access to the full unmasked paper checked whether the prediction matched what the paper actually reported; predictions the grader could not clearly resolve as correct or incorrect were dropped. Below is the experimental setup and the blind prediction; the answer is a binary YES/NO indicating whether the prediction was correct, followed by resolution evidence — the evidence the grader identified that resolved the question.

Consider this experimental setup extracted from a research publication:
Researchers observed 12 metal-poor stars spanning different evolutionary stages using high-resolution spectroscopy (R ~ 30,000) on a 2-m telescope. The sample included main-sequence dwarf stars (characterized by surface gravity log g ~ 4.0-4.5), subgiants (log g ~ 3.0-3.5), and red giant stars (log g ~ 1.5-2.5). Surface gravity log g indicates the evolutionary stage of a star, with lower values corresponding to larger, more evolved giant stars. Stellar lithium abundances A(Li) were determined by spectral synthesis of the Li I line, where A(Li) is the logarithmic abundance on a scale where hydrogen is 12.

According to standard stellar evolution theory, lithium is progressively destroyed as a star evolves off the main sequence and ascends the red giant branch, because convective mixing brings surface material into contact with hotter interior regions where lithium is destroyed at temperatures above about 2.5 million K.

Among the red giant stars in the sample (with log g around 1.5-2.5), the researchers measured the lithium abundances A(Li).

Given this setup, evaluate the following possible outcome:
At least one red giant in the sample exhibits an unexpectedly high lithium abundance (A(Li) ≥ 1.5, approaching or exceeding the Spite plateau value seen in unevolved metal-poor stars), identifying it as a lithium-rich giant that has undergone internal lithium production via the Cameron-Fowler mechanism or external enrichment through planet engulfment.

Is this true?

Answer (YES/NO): NO